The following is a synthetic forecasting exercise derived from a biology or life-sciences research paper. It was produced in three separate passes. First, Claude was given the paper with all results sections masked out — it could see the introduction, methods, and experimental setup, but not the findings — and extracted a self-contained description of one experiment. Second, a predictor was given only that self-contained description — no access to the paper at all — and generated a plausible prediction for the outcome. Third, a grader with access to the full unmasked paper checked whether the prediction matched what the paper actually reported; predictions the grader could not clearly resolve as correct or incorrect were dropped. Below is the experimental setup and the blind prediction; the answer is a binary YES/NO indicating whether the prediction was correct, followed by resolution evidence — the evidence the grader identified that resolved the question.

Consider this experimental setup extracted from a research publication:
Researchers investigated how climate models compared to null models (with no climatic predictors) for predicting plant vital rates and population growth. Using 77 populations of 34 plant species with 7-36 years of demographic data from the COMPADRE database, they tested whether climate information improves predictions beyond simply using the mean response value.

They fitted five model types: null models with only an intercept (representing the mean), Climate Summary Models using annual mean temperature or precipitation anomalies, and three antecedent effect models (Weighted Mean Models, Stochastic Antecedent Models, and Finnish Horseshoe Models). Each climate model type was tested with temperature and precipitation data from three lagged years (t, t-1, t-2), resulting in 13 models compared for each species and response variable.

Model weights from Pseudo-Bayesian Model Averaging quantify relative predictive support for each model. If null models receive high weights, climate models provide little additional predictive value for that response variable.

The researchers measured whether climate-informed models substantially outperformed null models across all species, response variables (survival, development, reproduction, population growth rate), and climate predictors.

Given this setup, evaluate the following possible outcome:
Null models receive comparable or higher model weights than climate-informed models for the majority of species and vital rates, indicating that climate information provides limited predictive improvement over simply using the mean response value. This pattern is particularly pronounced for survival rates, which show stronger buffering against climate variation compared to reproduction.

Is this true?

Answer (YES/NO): NO